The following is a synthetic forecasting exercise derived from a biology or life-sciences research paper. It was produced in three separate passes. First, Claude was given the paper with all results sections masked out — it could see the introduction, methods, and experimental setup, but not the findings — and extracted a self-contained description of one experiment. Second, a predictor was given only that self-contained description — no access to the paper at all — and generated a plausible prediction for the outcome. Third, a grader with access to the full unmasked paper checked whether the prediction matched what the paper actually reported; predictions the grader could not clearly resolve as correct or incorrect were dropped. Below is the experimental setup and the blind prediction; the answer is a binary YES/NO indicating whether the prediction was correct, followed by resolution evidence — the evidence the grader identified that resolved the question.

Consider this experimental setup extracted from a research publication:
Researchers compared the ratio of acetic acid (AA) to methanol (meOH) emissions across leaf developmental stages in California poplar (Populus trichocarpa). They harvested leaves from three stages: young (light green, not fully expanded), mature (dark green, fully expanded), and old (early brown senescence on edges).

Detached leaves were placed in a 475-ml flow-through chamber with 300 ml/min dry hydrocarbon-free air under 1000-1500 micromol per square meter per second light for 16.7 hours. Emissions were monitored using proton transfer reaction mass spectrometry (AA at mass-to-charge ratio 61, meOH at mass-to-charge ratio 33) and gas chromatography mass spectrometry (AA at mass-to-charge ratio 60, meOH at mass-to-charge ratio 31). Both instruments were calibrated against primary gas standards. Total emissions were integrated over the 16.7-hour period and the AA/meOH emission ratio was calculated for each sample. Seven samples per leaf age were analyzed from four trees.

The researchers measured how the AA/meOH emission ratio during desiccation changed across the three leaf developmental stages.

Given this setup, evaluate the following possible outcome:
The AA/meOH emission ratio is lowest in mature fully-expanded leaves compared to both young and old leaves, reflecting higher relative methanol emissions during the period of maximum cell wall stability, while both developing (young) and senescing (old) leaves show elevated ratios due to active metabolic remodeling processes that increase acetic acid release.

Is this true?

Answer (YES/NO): NO